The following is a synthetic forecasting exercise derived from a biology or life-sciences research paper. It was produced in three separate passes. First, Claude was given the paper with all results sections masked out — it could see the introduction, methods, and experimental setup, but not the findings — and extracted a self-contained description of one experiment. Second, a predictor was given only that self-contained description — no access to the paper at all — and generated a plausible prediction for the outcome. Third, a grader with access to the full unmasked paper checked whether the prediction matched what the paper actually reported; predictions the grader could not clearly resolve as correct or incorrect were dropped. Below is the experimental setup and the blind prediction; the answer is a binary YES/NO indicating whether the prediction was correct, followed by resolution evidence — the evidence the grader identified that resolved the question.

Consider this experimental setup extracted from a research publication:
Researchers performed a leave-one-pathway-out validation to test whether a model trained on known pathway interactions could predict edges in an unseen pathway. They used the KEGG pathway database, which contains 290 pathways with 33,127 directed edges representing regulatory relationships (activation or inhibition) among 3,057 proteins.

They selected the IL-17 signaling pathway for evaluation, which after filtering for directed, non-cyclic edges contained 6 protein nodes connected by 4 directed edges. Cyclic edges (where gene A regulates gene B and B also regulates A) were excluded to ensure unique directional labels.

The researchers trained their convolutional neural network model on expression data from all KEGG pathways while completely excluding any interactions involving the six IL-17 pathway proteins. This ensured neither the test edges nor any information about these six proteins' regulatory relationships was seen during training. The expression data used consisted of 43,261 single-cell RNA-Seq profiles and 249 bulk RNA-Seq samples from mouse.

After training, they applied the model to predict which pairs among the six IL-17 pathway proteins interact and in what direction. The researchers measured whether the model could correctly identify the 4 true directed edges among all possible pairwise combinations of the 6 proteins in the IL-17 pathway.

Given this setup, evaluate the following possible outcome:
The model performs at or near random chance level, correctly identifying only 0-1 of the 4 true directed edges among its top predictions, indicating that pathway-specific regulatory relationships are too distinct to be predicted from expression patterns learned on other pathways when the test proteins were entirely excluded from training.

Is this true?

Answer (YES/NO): NO